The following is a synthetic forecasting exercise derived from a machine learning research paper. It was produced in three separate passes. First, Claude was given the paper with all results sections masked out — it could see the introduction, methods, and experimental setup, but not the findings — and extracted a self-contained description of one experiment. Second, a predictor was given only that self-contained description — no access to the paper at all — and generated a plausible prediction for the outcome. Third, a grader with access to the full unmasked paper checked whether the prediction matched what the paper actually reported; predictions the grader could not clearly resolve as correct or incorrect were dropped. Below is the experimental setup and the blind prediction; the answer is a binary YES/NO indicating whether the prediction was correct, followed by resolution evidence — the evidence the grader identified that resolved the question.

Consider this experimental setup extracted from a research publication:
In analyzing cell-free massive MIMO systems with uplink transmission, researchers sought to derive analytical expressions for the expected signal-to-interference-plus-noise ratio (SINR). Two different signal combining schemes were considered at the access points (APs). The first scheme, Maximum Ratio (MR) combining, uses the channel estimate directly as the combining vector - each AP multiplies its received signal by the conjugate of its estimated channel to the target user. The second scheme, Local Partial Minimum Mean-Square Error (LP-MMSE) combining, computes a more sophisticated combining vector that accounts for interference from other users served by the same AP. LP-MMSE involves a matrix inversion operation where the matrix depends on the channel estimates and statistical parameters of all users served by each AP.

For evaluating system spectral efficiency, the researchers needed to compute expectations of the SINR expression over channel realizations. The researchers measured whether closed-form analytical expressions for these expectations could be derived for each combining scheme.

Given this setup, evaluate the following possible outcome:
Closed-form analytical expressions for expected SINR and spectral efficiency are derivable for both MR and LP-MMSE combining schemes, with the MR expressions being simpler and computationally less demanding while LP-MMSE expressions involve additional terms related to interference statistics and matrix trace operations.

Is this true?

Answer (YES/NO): NO